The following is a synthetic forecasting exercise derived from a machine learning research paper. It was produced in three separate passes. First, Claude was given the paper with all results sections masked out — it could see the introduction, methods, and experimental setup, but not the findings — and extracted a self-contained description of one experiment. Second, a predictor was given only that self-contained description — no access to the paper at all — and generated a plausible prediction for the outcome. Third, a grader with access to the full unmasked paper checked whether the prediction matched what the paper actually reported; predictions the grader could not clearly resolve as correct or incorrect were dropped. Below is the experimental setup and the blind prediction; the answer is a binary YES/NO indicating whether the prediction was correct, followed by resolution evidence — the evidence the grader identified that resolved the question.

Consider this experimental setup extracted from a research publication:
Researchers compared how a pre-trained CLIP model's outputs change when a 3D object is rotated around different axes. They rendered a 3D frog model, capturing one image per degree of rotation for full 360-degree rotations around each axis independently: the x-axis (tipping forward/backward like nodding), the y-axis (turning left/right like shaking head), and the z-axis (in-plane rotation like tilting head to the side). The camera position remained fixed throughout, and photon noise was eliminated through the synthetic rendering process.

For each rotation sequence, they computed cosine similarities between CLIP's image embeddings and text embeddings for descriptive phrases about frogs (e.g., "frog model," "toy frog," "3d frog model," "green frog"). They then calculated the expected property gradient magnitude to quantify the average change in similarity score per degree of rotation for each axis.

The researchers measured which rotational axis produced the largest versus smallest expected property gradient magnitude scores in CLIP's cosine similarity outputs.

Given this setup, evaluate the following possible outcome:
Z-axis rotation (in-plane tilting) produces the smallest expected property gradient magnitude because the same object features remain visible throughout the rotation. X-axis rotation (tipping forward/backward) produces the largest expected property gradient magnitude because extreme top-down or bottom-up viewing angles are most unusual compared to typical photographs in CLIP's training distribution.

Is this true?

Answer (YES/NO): YES